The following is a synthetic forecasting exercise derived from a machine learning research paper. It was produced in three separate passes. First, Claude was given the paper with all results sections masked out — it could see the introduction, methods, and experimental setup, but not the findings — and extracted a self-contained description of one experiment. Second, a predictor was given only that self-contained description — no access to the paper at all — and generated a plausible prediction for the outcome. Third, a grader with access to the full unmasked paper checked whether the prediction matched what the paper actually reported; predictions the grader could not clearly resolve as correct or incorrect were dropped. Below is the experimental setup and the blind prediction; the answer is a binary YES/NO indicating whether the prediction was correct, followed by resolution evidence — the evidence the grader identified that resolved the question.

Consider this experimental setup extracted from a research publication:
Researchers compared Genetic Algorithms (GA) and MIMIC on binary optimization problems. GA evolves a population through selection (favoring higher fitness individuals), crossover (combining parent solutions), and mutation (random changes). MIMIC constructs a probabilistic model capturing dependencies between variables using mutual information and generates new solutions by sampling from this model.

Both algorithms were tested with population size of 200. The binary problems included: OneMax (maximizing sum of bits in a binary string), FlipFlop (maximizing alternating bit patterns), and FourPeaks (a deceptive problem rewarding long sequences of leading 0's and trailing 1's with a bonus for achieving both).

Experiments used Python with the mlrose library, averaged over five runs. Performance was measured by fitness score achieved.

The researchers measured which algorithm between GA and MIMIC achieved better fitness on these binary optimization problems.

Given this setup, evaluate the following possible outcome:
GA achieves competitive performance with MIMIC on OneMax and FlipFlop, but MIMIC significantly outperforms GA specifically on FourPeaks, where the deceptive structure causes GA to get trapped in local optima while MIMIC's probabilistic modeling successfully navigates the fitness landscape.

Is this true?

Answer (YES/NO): NO